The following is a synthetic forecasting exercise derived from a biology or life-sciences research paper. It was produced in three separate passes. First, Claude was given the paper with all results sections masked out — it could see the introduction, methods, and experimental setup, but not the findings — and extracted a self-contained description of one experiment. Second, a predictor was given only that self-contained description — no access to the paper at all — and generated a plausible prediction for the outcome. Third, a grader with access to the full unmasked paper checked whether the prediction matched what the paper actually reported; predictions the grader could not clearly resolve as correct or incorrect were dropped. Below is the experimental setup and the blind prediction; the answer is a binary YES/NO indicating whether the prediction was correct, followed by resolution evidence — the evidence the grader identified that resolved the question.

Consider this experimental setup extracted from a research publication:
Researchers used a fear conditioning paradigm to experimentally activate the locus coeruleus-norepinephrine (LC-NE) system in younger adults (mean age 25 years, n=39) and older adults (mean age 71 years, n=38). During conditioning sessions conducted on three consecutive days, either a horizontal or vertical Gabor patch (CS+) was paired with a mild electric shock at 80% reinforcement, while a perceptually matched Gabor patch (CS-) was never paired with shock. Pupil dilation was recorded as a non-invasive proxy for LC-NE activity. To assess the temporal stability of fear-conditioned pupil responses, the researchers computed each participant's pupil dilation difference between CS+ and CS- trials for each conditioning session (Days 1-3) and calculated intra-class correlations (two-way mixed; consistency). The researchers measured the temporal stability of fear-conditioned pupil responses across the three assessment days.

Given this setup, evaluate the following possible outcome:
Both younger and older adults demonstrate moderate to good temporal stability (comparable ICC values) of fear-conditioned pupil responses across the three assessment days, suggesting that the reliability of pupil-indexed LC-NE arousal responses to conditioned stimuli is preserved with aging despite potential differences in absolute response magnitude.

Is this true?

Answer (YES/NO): YES